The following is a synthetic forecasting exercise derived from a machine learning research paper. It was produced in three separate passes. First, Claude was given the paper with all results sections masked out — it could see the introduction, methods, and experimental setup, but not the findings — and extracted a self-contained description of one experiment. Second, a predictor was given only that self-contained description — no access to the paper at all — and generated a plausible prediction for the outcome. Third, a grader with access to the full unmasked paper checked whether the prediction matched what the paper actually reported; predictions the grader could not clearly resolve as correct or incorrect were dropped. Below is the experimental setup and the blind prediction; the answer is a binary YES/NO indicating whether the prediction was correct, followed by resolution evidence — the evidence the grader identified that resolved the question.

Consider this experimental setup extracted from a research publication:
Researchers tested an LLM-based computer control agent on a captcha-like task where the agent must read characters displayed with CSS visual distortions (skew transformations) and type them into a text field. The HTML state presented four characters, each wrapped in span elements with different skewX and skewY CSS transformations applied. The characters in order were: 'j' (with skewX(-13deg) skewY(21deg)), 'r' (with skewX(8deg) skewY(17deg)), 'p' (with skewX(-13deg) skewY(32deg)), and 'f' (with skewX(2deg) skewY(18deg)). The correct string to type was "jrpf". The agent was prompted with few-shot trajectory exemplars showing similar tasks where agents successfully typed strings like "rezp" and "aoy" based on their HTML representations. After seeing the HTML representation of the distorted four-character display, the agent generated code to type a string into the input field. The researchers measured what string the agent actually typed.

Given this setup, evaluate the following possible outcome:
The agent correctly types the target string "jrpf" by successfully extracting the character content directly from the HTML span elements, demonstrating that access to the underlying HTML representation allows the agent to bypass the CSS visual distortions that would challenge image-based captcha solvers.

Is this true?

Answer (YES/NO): NO